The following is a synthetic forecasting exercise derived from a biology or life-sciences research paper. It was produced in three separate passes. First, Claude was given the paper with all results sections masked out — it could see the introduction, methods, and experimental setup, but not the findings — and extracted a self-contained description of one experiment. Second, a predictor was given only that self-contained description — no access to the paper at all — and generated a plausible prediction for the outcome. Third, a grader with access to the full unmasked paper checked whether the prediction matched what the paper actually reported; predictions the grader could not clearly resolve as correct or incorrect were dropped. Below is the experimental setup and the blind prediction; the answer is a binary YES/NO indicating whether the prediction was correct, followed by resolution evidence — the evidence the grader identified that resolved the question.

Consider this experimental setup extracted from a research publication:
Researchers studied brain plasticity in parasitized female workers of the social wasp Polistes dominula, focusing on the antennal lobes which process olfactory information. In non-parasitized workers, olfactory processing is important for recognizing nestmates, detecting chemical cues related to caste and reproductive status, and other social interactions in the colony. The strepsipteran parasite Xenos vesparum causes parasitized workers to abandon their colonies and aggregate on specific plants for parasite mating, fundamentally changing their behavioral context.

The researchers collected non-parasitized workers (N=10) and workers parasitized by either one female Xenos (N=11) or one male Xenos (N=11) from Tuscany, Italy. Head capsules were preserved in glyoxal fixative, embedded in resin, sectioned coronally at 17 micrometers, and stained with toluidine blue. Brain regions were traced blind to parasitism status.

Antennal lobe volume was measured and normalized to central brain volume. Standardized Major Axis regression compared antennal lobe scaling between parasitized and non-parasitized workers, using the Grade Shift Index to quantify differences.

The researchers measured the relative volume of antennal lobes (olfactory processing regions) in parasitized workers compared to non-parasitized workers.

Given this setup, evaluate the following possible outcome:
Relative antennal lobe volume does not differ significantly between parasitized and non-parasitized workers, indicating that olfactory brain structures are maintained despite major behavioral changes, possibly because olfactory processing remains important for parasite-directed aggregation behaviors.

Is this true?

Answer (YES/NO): YES